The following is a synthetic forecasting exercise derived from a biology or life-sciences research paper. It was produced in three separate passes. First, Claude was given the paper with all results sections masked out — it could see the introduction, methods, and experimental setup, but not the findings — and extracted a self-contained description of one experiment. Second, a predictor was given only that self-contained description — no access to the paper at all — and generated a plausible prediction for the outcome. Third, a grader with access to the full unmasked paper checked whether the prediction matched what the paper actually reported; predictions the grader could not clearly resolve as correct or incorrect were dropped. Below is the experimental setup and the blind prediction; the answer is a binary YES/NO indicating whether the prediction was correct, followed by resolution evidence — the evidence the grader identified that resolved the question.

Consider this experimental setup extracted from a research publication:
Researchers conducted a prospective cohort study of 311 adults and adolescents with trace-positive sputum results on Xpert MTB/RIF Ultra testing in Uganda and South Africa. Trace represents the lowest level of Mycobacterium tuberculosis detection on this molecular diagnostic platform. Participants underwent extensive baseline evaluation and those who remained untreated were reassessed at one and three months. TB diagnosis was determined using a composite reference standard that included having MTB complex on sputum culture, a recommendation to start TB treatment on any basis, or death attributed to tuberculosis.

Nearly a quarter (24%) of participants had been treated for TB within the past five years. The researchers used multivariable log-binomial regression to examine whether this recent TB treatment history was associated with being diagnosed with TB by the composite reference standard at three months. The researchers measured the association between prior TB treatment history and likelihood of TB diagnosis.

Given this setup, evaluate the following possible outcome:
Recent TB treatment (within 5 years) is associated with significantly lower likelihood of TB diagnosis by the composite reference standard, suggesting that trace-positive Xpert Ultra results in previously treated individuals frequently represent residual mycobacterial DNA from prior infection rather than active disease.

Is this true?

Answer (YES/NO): YES